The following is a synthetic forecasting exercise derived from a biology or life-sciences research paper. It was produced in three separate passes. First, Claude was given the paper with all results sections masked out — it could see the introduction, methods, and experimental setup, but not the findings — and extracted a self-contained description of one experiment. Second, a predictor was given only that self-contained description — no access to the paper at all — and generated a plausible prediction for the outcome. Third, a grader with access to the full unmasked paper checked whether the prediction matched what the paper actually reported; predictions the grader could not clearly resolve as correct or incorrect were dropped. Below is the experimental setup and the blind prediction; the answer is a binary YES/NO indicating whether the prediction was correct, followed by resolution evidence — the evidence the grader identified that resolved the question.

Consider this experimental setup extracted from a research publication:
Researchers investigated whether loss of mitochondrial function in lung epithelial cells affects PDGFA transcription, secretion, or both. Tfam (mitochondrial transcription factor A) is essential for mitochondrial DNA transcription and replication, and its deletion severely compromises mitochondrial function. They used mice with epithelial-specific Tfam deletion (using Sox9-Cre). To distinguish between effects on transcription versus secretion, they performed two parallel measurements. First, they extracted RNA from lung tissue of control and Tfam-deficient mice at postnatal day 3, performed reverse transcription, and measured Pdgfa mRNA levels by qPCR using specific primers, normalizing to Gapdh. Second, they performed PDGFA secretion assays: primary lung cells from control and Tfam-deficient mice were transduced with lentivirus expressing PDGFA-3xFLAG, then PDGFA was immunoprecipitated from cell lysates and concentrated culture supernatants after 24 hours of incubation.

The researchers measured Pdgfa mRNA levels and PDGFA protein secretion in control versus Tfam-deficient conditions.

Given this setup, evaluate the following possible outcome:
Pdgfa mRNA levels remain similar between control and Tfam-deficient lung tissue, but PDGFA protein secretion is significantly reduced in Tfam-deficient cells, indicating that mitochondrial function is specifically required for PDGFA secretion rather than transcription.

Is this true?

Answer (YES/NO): YES